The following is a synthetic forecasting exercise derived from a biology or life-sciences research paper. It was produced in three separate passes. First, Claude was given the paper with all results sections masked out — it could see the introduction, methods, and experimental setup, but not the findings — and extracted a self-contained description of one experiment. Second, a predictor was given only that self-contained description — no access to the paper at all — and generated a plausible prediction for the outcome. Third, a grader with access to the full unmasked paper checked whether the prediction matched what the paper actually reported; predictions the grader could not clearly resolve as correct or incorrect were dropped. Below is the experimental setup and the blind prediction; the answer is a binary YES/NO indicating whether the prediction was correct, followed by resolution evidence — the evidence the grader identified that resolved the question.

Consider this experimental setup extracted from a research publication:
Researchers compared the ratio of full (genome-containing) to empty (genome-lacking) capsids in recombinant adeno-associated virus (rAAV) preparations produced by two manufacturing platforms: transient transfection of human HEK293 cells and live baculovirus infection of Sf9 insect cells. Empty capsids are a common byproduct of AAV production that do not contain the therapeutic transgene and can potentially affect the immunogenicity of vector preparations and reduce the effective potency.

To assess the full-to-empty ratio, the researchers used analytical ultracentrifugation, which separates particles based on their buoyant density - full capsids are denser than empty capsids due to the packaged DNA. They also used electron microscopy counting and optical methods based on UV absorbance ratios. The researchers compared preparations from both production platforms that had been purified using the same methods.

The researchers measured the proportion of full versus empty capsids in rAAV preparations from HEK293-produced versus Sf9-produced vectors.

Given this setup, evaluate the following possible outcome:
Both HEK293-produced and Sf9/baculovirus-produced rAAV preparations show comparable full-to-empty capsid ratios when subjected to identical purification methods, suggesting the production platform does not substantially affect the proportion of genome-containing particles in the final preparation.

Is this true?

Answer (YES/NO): NO